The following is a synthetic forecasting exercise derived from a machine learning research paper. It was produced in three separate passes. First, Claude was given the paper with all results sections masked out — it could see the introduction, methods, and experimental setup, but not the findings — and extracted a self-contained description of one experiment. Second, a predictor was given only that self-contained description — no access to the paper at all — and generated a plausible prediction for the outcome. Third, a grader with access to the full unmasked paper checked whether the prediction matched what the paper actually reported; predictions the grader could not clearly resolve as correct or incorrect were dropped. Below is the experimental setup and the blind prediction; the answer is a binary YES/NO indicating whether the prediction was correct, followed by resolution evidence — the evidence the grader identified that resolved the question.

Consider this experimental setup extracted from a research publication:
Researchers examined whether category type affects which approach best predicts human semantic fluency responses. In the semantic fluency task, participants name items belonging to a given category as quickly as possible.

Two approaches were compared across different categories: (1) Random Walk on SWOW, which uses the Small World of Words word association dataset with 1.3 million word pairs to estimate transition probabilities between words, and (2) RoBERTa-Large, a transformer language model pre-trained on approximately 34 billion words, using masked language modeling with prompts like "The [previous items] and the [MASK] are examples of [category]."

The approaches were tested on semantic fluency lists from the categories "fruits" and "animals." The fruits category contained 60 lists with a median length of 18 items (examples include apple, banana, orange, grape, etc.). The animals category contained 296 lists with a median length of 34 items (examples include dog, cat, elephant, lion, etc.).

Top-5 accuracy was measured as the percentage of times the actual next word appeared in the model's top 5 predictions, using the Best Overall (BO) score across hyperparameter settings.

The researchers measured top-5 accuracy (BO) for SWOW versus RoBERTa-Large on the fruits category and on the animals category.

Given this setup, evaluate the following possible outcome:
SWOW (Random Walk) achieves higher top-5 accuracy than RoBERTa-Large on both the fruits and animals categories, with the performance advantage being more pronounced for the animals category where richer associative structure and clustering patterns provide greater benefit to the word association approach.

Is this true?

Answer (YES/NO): NO